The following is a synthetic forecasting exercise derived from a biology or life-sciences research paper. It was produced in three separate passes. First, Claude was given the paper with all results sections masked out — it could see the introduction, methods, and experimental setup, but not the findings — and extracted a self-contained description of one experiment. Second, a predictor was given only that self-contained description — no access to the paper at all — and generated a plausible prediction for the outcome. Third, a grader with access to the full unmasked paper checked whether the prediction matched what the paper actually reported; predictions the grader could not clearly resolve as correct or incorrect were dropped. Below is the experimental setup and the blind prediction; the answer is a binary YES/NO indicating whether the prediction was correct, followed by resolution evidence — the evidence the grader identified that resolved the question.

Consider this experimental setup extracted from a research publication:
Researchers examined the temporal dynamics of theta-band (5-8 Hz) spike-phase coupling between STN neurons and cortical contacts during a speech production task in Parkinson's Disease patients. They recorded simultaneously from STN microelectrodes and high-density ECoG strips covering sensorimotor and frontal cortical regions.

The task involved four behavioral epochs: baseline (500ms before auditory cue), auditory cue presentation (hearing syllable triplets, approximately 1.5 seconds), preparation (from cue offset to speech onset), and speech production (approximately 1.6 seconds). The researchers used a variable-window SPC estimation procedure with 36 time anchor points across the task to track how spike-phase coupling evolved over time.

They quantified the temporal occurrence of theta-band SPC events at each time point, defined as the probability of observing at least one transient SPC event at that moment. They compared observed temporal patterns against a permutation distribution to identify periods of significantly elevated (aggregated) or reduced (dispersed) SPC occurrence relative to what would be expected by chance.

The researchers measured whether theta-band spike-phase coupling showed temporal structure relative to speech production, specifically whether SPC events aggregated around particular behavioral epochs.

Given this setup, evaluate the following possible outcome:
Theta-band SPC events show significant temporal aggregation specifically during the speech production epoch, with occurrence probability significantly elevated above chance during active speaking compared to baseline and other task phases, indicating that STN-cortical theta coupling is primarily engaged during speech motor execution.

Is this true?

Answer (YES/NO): YES